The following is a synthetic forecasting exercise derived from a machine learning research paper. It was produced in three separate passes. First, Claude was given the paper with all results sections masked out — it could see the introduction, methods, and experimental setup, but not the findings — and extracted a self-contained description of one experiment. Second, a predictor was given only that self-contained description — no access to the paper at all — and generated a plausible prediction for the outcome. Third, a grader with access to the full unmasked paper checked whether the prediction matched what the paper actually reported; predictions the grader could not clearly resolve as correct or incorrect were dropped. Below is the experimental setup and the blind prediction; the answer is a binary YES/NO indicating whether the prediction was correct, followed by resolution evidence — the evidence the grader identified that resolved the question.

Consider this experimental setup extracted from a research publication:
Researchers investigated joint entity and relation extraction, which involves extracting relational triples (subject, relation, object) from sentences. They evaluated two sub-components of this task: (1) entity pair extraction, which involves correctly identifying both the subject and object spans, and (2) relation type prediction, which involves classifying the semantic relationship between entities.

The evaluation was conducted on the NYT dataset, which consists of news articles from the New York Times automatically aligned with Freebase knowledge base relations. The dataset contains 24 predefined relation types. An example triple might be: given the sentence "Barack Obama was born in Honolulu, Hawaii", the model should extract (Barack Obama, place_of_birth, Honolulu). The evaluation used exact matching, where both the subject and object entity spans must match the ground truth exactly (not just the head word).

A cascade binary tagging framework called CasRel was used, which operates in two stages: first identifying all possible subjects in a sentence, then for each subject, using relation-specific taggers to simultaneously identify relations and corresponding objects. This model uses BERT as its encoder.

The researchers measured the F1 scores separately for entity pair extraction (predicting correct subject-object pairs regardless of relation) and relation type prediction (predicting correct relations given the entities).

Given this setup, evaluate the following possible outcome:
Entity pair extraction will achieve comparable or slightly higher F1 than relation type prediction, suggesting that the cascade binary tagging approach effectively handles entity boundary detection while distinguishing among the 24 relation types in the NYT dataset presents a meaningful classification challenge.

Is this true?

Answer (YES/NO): NO